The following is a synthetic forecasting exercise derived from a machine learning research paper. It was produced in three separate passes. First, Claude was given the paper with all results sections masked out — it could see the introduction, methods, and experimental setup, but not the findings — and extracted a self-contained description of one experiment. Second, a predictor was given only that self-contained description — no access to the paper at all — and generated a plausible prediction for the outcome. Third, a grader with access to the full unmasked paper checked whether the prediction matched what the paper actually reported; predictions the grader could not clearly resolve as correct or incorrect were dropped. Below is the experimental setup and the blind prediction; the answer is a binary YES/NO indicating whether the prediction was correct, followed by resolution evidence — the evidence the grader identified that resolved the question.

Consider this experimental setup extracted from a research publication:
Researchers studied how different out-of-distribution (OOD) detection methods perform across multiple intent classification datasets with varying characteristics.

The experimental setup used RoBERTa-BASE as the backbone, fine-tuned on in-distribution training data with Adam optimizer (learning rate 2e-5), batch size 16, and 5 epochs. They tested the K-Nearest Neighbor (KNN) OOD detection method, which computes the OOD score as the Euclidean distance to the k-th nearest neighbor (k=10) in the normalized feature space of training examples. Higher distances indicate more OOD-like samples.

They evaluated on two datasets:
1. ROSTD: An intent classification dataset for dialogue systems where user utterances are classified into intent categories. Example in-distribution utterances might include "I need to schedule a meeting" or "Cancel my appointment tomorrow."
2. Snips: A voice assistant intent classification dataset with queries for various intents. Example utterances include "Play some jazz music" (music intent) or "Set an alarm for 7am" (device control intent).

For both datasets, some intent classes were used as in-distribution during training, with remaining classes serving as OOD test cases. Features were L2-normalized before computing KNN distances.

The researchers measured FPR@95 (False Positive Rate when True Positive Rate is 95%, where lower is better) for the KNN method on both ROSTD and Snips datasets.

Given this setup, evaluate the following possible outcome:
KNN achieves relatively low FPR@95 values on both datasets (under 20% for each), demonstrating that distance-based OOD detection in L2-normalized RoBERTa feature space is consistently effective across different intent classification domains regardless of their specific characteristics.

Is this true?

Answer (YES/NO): YES